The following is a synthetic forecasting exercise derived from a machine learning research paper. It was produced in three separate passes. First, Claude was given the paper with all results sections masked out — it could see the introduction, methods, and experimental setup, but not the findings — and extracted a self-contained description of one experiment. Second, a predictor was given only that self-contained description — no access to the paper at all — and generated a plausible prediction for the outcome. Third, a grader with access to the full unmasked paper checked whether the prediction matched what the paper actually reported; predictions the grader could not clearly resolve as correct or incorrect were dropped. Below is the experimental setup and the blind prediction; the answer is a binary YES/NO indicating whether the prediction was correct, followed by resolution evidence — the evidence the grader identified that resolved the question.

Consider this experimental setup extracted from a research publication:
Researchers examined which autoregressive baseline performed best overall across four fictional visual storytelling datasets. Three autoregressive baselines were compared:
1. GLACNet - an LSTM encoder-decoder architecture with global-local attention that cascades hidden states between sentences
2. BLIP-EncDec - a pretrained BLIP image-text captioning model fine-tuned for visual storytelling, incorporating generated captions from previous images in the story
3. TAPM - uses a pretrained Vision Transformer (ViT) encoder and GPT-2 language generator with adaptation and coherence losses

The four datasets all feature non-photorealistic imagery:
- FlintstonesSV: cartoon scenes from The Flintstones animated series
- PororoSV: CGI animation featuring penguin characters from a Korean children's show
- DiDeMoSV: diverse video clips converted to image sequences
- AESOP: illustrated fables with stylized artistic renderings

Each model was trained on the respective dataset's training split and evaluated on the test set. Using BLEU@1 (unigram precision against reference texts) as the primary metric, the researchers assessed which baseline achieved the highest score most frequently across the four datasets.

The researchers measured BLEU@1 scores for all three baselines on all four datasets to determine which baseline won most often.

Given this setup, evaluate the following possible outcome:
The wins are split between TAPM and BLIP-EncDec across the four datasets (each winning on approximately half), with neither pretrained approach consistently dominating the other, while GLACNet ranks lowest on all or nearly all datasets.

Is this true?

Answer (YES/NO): NO